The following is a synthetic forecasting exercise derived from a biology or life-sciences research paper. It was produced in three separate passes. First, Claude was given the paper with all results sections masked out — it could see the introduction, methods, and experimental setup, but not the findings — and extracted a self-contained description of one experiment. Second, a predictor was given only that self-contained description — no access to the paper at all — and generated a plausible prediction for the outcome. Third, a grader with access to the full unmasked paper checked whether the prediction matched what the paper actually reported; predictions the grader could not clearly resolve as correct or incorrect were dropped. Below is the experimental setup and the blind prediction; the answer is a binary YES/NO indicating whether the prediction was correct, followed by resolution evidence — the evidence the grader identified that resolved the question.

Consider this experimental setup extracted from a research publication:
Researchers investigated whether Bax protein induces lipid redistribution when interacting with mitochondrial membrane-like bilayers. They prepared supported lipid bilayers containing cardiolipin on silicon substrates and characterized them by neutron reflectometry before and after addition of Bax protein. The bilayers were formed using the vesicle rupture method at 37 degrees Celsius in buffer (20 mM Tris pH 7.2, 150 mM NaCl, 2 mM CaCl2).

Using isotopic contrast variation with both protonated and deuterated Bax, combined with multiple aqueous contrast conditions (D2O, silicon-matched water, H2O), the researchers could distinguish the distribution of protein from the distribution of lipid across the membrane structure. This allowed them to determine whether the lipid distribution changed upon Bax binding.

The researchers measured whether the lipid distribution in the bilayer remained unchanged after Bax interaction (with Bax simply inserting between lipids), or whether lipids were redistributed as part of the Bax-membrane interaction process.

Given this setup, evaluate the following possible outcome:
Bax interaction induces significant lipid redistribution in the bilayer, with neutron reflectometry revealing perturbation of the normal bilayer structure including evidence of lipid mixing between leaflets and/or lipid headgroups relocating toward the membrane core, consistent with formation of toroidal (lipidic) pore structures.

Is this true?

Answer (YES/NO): NO